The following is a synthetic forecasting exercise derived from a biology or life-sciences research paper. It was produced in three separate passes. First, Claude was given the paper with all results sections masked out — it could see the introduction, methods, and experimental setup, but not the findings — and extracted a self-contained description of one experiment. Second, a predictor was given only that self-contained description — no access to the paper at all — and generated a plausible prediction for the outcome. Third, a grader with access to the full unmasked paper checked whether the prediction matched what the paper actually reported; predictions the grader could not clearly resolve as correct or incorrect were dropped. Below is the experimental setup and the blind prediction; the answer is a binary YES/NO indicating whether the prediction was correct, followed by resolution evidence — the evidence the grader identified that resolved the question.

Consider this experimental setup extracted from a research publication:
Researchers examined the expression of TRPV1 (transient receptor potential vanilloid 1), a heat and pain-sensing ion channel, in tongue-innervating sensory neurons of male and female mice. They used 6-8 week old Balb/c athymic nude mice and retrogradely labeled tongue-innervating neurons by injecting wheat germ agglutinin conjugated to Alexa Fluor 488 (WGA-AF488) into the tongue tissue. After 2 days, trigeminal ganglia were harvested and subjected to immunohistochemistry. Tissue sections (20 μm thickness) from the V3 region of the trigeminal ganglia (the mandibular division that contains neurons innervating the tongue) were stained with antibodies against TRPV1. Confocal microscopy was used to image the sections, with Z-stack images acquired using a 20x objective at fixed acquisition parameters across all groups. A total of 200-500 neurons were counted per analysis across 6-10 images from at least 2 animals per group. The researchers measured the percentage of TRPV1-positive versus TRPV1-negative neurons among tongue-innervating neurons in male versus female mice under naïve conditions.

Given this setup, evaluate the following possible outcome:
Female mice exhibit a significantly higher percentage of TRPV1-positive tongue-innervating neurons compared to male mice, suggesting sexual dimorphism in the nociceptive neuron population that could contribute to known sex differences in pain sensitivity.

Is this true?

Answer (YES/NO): NO